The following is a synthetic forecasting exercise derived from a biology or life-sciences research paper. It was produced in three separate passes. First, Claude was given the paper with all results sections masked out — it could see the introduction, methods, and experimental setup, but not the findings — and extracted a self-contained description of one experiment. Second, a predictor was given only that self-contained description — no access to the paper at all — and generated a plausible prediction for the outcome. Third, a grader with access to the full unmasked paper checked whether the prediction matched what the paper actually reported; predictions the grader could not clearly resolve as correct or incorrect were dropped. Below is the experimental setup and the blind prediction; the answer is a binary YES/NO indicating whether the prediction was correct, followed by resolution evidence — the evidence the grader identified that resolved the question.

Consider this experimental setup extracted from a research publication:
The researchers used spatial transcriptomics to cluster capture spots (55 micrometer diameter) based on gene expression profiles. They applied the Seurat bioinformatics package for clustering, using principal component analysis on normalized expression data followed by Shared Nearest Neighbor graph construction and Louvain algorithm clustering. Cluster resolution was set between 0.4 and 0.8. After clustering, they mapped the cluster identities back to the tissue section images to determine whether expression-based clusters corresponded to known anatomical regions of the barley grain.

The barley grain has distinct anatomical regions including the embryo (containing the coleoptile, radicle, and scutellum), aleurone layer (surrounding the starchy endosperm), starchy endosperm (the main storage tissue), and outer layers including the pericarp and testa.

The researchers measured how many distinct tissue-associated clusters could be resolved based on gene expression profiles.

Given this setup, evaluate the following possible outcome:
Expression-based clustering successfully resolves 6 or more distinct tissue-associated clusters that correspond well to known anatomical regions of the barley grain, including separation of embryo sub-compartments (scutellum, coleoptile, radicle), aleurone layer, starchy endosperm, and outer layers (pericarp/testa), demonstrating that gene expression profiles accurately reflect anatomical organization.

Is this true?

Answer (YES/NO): NO